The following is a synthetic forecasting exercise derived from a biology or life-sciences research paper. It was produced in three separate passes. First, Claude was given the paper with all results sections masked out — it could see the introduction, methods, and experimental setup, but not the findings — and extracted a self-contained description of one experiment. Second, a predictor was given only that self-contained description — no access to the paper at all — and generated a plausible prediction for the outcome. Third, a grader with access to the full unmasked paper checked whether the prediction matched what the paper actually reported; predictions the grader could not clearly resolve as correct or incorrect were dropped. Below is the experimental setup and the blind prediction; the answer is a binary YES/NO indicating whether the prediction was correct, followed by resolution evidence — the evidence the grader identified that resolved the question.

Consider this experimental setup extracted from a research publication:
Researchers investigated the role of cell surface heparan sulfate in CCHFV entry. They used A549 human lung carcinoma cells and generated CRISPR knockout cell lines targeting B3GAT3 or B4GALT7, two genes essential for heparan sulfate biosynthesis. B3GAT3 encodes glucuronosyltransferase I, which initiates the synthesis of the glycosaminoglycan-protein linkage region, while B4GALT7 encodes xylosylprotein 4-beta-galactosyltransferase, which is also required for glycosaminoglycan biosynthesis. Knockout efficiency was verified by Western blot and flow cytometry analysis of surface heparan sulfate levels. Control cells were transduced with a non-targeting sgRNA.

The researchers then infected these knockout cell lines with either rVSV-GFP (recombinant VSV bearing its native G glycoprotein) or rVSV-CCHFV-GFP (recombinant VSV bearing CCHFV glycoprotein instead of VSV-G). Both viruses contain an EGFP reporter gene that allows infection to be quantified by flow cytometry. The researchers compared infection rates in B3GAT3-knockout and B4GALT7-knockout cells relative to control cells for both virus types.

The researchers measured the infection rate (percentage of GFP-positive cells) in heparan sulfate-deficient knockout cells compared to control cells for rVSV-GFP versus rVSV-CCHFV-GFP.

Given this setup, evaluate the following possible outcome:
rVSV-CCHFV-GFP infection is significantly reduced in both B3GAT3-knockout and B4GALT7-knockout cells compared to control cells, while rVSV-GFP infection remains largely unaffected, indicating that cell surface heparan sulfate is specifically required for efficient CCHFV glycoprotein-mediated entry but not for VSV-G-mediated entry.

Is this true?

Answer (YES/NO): YES